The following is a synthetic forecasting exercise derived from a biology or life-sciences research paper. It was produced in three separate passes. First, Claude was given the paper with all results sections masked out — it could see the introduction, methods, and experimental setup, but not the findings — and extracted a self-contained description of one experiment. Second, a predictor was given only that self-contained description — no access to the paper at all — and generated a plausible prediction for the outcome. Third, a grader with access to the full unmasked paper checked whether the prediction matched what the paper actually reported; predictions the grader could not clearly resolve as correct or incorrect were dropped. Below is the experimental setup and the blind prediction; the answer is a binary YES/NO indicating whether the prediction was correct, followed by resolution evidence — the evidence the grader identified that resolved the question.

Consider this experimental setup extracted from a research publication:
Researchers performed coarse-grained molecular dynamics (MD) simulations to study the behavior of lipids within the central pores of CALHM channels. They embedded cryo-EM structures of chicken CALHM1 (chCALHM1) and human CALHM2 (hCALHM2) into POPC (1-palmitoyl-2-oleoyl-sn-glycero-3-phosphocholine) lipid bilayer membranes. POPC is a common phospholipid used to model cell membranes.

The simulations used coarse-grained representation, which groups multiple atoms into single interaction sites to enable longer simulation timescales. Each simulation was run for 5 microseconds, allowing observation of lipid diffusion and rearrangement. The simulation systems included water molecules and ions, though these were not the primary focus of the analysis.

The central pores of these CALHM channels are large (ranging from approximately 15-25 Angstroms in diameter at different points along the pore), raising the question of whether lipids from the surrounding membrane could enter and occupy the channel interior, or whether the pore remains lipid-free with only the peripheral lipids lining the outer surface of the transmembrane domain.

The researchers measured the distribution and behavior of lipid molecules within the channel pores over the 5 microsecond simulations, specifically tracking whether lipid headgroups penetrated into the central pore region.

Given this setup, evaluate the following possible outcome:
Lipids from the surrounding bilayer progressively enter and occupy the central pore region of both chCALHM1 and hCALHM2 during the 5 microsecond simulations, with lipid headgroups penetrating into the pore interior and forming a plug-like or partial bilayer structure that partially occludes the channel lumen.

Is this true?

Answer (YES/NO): NO